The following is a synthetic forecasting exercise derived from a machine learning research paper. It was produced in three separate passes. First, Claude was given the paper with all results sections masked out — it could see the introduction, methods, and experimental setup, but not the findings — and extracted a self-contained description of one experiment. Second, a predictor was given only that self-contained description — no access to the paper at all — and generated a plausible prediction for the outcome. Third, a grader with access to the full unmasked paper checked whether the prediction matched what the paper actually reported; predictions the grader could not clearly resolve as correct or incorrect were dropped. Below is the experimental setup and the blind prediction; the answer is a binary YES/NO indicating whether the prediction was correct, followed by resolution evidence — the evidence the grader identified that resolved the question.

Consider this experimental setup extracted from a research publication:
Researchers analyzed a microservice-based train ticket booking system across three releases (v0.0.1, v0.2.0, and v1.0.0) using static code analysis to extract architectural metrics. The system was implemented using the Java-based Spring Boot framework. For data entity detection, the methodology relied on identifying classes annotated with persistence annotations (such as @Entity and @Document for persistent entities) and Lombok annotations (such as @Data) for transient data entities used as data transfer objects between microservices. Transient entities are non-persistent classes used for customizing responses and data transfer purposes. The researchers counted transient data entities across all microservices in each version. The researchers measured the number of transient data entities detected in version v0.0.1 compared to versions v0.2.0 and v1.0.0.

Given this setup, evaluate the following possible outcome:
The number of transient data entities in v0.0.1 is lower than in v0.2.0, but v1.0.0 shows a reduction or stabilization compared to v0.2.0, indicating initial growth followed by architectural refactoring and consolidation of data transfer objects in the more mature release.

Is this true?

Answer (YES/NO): YES